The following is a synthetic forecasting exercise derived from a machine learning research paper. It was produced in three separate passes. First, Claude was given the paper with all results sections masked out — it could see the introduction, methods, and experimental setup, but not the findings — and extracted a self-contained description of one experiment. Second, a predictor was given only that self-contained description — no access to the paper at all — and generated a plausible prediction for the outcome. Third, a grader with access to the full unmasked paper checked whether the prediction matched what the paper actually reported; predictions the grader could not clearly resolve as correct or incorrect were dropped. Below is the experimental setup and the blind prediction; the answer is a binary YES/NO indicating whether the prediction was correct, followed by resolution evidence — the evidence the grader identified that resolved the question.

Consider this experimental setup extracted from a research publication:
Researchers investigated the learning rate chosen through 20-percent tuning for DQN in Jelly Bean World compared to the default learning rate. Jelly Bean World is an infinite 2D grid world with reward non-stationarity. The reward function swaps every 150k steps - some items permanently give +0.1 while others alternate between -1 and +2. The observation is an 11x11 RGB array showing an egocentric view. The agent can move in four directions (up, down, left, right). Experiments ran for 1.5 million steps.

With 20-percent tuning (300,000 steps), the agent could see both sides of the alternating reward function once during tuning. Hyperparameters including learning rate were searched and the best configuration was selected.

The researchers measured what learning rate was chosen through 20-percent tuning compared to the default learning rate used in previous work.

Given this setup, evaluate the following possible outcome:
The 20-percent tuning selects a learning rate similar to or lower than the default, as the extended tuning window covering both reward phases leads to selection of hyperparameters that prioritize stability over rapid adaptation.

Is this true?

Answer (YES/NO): NO